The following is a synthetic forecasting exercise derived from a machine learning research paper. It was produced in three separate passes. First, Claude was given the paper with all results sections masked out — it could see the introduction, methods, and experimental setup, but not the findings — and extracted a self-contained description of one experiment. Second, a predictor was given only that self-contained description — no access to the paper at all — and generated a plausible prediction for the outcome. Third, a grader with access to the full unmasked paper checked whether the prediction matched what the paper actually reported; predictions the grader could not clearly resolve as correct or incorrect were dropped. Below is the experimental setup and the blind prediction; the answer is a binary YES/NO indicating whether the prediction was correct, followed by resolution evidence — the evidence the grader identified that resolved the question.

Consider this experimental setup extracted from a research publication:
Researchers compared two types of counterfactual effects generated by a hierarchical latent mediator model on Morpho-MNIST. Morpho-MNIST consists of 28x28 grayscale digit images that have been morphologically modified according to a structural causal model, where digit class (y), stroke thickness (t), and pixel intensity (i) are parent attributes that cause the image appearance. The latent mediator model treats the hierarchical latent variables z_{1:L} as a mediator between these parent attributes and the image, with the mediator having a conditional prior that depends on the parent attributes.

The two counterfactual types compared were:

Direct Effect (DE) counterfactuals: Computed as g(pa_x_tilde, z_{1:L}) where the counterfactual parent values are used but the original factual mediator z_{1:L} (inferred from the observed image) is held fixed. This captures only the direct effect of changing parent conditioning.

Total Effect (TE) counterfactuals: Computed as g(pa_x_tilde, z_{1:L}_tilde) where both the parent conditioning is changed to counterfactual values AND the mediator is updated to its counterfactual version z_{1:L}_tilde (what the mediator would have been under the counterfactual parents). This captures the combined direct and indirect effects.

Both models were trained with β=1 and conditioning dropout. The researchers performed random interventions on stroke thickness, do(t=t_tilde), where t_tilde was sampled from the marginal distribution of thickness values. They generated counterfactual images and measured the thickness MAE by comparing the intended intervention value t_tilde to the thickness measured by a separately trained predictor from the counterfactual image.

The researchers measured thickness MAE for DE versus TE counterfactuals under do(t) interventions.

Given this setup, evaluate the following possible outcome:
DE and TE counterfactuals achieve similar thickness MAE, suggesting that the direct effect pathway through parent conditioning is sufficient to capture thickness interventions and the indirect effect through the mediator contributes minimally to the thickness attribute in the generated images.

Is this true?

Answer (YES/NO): NO